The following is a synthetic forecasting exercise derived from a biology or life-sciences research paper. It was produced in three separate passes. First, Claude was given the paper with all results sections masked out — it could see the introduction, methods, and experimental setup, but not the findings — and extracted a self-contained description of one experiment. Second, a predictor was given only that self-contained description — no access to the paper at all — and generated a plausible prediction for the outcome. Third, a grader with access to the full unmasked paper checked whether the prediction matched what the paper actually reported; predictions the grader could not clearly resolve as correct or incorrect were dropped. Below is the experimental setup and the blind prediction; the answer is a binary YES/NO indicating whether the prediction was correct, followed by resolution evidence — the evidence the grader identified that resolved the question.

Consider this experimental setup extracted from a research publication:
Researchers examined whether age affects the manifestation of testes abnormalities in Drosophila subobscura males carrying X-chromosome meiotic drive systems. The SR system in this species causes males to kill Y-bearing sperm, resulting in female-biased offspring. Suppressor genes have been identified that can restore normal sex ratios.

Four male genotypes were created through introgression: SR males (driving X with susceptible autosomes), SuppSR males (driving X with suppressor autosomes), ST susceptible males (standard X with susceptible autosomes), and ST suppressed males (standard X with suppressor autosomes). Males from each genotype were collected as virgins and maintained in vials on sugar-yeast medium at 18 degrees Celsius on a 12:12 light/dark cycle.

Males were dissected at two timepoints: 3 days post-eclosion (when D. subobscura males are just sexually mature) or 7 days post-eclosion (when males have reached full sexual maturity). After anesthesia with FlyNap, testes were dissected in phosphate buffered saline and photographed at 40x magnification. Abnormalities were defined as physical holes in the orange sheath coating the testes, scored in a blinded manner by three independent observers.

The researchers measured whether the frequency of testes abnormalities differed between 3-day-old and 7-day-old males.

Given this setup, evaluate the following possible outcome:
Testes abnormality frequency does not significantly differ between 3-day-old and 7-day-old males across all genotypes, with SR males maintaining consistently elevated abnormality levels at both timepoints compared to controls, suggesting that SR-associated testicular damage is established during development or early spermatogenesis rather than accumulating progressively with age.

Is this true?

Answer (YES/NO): NO